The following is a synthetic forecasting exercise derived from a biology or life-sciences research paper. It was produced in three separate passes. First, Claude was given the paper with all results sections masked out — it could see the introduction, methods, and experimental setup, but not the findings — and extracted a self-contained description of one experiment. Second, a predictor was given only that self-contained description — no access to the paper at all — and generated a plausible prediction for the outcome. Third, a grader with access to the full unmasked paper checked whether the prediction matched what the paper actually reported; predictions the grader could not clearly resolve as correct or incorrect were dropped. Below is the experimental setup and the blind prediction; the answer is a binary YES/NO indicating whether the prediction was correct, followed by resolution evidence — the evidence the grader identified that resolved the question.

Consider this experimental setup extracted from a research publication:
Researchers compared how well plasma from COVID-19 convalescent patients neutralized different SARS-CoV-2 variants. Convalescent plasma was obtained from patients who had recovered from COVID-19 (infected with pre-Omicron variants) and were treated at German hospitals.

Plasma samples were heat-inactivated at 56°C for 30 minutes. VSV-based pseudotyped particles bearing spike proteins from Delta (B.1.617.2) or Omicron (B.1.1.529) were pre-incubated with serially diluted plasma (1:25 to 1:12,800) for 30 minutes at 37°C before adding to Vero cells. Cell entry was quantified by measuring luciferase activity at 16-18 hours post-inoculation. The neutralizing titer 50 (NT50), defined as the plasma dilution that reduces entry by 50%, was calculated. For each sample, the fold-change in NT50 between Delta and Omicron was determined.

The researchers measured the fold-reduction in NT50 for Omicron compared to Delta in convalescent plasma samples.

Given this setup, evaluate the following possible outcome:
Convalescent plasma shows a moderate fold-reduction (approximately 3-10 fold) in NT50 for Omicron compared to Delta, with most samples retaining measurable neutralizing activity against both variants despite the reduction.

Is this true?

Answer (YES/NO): NO